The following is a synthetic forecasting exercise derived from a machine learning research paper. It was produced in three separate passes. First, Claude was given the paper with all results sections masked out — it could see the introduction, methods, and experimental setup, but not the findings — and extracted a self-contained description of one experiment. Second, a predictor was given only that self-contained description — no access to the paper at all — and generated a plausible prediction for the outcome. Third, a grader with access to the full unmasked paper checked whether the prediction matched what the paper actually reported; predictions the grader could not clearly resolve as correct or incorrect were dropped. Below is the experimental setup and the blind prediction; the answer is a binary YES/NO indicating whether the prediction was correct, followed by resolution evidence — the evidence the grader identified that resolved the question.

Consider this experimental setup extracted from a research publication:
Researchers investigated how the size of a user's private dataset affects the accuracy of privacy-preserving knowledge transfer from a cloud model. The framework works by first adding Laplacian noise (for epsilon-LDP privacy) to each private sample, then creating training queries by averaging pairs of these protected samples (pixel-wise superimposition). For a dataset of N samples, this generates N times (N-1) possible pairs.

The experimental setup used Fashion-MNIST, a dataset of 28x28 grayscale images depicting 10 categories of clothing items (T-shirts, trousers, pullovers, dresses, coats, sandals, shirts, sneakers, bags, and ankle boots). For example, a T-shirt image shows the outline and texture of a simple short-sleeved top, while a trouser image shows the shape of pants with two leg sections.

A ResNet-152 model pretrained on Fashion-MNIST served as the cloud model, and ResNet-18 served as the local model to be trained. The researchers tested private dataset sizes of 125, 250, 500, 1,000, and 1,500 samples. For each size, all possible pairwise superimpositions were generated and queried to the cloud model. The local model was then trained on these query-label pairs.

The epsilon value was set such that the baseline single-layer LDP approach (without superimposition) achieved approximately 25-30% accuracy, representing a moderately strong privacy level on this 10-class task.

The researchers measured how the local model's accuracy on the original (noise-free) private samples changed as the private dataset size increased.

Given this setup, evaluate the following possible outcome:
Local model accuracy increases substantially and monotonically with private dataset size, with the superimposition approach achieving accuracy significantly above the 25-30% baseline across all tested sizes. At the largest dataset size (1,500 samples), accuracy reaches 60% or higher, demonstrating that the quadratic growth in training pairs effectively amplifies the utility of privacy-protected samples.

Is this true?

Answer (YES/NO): NO